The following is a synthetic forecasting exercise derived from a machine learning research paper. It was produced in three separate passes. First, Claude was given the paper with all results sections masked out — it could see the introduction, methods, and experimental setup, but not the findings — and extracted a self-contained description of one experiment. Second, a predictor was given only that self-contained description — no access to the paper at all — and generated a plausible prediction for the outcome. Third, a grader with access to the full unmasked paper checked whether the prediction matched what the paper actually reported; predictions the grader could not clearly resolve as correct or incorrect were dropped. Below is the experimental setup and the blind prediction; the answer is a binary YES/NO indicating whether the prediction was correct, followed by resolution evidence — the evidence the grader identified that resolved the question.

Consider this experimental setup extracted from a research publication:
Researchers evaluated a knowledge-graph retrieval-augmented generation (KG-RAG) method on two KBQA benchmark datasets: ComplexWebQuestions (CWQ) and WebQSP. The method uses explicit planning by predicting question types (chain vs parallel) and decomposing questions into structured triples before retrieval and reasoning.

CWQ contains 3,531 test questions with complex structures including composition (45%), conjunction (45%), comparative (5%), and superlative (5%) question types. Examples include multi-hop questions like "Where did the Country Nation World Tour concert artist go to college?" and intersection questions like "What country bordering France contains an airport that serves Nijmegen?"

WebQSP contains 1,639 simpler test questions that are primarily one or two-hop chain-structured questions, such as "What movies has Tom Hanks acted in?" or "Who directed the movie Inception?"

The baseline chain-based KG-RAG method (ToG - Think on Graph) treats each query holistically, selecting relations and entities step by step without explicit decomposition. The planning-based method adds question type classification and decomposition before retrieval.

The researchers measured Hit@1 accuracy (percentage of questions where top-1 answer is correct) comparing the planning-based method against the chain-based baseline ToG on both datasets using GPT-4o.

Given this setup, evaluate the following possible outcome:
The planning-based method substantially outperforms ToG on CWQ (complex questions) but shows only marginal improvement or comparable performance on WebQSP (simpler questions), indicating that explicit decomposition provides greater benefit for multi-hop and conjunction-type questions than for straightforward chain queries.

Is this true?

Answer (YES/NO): NO